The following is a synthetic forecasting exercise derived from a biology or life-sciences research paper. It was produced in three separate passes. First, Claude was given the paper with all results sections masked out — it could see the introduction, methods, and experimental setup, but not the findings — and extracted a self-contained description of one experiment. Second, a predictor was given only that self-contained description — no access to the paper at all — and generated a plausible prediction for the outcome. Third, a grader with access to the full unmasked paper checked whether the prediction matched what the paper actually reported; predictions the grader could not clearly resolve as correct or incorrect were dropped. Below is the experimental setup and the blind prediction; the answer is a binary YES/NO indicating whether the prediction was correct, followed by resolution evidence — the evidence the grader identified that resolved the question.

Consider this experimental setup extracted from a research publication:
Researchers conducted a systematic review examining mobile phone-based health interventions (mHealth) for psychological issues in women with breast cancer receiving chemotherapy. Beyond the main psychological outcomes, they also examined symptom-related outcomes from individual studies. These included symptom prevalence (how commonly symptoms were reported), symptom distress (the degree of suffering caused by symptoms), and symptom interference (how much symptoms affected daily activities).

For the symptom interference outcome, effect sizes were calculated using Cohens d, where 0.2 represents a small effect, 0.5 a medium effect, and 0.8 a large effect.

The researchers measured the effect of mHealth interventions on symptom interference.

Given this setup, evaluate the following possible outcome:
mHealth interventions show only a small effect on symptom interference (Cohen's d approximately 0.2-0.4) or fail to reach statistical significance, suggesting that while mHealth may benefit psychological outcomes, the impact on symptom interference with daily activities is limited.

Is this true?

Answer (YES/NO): NO